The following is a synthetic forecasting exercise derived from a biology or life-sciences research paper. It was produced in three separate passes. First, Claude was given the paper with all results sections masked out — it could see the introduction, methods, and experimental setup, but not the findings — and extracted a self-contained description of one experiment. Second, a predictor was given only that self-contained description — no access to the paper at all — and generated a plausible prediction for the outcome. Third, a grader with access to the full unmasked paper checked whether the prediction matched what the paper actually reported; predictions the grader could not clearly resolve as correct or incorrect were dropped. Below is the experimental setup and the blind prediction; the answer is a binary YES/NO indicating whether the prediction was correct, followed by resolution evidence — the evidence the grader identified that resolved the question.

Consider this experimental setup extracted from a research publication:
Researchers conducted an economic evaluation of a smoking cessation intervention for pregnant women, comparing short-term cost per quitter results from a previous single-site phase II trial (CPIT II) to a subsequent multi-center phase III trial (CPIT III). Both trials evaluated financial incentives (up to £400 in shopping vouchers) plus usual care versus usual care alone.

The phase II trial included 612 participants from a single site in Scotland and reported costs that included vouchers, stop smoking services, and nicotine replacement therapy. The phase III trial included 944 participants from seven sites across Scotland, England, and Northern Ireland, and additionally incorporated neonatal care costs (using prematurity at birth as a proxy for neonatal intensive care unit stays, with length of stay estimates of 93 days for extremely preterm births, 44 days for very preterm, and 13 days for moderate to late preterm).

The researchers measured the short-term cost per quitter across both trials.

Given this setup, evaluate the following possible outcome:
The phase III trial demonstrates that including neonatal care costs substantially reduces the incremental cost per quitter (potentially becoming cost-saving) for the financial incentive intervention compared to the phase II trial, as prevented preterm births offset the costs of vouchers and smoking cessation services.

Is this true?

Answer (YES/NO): NO